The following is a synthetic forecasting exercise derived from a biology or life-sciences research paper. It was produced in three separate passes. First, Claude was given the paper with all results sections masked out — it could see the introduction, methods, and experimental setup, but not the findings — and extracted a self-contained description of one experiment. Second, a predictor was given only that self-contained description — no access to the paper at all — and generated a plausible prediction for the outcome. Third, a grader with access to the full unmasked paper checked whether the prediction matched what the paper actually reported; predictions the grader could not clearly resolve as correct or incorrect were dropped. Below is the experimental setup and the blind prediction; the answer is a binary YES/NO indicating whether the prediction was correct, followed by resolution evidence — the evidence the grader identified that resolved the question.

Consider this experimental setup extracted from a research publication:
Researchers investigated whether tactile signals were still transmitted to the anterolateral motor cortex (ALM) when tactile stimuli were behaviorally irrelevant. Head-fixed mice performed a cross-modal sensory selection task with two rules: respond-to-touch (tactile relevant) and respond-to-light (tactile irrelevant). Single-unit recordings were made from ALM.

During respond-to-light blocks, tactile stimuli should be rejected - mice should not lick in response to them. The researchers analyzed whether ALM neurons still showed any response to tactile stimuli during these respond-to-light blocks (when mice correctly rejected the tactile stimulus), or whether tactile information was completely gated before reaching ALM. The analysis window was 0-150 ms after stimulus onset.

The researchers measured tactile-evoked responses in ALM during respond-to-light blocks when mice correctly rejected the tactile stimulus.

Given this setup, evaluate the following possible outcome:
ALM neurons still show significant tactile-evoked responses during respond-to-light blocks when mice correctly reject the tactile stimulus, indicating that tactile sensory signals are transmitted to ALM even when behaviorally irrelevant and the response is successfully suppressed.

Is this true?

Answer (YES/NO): YES